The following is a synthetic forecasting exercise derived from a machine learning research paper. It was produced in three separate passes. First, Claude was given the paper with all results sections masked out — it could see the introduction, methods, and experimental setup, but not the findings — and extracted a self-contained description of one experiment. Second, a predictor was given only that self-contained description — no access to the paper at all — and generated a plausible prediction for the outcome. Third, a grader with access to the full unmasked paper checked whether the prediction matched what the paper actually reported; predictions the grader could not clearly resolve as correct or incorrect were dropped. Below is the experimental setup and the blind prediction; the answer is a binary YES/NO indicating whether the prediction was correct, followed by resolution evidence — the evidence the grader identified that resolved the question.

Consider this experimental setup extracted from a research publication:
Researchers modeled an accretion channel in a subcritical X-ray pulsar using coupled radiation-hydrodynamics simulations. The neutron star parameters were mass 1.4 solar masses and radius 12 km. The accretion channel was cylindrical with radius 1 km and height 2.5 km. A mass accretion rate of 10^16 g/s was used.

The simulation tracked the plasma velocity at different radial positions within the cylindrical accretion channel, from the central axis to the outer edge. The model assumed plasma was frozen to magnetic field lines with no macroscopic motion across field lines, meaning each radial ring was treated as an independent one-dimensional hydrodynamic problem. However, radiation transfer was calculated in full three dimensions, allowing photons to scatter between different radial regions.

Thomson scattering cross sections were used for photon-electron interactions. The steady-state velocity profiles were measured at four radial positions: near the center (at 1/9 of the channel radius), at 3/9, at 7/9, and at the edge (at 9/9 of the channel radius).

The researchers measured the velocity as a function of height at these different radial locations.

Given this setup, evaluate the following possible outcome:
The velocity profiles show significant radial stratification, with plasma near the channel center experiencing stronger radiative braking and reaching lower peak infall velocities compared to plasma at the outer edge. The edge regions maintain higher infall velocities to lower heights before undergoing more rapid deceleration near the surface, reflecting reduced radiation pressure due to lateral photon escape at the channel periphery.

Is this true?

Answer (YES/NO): NO